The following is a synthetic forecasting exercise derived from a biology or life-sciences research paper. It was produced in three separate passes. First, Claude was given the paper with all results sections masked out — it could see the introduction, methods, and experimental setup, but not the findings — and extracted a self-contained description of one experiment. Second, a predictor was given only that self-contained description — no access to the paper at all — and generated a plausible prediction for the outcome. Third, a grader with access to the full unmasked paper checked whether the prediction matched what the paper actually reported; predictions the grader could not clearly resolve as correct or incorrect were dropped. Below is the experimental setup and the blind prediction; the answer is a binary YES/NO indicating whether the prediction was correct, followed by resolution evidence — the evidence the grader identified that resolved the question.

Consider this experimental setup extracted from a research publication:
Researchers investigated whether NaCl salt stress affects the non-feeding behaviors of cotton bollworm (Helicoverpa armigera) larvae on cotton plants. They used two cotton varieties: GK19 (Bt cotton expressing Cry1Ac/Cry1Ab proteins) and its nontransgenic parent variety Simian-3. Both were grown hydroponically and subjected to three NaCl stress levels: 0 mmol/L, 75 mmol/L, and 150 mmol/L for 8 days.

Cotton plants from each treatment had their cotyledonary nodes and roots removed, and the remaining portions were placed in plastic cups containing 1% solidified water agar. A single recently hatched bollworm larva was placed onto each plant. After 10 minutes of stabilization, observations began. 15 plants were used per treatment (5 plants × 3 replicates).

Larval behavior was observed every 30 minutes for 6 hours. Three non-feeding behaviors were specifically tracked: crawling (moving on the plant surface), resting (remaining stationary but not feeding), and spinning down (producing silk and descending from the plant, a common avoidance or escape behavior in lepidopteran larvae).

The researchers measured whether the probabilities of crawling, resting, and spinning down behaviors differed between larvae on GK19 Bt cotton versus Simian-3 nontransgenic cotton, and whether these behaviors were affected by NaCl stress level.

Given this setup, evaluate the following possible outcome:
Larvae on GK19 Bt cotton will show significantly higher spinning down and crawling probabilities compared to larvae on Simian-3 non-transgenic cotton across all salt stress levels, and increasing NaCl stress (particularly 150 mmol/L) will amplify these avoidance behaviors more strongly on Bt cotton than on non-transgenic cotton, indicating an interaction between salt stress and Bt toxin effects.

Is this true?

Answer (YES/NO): NO